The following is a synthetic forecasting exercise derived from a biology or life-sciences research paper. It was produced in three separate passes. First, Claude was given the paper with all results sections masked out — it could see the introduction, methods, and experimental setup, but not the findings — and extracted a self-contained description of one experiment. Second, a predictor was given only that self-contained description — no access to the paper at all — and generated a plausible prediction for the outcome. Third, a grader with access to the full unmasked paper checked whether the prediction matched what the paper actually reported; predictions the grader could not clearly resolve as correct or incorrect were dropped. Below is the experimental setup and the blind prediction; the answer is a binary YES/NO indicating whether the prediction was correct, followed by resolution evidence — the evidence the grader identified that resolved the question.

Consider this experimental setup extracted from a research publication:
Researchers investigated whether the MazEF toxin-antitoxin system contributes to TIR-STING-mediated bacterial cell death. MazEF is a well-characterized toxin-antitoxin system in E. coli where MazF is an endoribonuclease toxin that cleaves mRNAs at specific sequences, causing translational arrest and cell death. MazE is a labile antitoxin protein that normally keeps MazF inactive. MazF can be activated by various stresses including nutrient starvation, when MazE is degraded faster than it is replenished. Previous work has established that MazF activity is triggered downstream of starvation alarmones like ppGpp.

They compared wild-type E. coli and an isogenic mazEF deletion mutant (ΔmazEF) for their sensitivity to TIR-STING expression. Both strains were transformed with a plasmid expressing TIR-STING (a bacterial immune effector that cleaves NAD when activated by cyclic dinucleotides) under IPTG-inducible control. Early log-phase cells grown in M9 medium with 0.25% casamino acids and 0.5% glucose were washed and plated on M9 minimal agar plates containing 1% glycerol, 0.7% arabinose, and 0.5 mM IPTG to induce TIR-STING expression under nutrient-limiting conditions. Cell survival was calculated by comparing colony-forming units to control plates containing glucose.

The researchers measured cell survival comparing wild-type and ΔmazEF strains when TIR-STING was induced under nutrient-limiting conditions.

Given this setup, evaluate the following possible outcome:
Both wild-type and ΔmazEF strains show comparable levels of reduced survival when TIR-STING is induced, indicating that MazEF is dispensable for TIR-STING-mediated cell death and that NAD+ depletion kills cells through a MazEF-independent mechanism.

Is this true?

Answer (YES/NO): NO